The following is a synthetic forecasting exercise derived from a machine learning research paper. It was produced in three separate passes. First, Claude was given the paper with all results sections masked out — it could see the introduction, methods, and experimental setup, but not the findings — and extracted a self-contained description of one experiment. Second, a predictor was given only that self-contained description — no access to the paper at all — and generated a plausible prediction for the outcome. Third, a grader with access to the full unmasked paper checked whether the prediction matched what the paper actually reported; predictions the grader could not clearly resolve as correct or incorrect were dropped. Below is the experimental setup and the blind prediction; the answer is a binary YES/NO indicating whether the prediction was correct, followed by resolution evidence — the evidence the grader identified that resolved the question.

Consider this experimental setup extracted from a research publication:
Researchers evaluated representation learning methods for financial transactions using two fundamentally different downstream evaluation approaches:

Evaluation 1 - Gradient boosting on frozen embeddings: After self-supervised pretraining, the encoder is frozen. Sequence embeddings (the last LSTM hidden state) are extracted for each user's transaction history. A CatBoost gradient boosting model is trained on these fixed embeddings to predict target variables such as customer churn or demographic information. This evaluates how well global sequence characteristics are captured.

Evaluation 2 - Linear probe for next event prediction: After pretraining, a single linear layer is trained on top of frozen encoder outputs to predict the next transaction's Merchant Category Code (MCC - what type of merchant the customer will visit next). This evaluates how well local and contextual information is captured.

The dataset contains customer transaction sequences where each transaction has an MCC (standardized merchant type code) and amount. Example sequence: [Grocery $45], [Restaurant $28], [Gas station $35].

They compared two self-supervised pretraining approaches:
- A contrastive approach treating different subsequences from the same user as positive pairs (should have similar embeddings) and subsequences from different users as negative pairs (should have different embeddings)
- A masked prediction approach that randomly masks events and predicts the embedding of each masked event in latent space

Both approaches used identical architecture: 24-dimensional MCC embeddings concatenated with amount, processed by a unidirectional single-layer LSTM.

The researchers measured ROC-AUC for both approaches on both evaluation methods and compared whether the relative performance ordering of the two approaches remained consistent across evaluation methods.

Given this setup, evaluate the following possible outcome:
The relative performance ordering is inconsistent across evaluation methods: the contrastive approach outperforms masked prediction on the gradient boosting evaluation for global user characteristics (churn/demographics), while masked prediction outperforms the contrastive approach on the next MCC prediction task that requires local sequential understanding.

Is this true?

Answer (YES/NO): YES